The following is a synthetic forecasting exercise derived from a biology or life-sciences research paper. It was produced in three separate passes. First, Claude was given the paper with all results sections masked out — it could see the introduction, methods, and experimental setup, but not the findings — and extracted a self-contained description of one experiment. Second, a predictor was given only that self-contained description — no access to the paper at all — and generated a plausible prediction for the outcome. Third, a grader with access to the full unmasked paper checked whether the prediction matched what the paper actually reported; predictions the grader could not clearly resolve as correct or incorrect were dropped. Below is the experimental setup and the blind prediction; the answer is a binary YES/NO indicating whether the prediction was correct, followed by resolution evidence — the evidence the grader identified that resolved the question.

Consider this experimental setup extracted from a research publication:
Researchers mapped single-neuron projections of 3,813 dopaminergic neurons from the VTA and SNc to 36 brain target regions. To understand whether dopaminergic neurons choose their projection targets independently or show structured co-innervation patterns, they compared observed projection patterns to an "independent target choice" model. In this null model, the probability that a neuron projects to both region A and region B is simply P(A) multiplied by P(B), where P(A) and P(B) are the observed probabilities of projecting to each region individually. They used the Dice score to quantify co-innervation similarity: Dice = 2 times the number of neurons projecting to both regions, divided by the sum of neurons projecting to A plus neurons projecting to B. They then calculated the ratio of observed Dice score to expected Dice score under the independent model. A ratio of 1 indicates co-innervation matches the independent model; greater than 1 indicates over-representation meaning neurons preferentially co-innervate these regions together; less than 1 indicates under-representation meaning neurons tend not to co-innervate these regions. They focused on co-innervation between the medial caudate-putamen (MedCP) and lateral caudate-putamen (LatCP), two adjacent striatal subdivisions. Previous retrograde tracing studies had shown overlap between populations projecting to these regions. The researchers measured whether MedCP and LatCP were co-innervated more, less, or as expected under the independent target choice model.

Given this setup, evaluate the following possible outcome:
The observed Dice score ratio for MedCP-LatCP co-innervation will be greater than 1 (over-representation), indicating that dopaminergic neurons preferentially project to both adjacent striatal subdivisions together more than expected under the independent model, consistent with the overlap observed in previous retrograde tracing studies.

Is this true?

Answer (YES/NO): NO